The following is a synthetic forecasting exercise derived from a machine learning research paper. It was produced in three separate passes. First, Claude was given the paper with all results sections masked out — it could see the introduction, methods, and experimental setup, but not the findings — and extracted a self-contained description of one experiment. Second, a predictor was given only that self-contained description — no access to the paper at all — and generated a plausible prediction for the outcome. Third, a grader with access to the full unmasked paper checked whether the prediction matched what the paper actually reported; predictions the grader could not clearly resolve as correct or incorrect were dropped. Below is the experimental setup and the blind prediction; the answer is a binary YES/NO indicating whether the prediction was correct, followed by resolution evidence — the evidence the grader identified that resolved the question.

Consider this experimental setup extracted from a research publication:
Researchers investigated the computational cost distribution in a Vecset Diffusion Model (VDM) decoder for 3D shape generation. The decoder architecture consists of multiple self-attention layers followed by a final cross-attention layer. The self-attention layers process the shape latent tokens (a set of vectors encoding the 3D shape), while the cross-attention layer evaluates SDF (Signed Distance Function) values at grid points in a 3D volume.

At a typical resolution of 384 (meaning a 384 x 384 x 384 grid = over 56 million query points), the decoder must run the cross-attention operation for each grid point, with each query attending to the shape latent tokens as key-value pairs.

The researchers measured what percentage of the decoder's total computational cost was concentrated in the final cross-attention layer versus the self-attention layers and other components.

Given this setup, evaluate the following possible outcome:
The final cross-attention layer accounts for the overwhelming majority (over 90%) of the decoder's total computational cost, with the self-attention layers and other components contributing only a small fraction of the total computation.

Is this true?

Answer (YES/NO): YES